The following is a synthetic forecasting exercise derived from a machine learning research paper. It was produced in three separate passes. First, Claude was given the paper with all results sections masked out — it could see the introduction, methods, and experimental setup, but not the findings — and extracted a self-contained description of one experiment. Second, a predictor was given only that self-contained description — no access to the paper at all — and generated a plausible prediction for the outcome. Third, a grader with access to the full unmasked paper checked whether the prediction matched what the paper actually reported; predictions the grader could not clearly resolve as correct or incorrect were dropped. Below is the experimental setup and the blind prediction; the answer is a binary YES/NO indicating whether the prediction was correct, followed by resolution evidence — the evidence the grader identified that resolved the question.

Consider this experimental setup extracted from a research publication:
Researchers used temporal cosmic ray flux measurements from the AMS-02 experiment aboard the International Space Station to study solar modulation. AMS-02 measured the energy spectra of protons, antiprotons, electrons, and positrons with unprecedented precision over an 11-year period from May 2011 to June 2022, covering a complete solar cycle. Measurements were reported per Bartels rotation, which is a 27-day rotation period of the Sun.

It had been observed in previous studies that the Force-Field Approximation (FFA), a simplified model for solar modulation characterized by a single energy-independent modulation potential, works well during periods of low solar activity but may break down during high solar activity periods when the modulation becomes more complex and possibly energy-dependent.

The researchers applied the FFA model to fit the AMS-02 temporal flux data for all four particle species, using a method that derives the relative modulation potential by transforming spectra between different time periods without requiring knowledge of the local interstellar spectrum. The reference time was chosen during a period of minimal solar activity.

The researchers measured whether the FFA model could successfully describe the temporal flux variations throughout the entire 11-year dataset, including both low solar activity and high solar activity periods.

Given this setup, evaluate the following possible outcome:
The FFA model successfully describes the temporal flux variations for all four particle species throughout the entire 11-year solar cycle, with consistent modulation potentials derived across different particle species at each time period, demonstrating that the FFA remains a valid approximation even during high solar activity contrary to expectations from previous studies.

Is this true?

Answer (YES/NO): NO